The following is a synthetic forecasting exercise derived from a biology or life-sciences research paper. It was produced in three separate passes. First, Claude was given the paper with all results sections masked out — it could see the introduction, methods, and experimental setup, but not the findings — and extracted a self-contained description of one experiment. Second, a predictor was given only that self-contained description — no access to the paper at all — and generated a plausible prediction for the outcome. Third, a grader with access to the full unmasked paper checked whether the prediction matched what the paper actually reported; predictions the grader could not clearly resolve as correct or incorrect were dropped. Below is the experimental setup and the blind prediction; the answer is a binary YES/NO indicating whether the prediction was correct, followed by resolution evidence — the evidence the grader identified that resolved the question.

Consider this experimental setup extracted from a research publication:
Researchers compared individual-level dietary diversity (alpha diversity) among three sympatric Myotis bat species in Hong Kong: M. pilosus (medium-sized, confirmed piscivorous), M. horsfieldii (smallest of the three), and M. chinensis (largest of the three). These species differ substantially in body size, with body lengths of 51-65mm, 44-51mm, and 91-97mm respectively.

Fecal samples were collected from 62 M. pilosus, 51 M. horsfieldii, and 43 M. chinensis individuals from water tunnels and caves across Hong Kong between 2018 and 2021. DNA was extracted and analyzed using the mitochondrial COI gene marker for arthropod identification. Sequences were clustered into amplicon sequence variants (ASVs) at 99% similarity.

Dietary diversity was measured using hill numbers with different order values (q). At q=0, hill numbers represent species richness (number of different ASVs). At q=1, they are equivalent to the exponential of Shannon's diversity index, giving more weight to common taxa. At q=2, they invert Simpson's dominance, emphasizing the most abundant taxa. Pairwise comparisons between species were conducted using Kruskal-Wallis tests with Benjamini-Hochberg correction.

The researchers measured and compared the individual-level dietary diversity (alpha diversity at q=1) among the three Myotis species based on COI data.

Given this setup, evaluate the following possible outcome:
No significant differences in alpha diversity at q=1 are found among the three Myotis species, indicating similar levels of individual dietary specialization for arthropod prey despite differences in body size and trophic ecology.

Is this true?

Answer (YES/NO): NO